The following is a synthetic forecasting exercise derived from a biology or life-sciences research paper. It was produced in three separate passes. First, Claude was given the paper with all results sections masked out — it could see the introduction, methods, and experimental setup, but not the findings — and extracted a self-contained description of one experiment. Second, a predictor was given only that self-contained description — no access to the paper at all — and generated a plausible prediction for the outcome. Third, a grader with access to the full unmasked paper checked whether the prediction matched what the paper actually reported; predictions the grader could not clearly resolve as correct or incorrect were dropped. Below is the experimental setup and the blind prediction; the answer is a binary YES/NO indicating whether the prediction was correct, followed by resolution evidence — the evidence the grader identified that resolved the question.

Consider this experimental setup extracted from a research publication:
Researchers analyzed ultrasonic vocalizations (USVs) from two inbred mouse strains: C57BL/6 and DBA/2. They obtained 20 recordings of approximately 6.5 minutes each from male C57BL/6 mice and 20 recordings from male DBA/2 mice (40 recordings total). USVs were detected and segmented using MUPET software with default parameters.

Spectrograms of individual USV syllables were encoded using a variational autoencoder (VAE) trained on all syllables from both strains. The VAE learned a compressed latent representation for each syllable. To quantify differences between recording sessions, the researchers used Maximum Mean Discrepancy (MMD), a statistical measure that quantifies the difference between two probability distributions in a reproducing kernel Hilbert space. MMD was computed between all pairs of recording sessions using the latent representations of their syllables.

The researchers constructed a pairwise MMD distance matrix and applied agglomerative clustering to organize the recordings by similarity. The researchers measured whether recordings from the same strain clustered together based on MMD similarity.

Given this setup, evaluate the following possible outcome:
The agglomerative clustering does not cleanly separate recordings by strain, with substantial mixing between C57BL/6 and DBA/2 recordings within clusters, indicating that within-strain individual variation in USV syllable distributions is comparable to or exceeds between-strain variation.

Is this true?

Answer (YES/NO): NO